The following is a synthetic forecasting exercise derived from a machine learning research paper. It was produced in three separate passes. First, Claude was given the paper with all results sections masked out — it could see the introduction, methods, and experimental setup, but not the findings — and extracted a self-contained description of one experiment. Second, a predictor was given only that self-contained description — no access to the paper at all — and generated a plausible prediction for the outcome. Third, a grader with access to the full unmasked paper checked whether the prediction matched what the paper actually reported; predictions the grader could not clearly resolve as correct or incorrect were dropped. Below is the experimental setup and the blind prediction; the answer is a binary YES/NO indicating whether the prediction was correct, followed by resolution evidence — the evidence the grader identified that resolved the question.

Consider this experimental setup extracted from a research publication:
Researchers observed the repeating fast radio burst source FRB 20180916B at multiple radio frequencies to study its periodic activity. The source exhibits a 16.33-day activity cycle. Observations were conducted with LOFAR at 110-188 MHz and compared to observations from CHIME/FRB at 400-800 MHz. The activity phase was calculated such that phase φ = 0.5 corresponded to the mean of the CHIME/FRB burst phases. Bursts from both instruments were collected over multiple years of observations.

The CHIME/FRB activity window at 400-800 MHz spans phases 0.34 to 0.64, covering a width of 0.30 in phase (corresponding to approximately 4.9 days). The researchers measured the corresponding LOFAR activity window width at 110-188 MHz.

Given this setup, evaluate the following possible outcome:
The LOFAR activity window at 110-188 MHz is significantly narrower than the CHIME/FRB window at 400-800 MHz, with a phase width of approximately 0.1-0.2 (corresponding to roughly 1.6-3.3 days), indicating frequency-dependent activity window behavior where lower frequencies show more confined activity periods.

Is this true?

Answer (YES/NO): NO